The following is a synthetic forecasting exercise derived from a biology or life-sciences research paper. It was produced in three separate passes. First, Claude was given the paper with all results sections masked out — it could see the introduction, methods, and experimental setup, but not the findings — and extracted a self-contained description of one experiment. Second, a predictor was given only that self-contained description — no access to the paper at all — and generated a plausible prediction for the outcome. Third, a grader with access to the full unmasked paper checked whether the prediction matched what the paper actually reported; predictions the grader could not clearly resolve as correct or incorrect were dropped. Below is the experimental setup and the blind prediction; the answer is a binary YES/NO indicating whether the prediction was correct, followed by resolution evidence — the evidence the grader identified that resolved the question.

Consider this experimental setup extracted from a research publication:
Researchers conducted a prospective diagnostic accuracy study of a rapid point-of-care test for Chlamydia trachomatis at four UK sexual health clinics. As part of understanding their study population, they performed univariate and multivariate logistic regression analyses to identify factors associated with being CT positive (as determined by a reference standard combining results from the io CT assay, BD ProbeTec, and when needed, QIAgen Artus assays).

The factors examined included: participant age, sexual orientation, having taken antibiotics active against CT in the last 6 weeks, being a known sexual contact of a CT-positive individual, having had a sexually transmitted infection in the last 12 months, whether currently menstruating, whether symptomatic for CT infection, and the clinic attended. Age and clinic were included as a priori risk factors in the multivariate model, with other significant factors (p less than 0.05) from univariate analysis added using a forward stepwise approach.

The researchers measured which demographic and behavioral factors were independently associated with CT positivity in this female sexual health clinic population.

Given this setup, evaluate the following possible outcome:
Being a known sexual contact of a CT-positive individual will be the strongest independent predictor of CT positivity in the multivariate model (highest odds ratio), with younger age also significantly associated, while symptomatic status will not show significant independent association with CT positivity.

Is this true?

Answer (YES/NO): NO